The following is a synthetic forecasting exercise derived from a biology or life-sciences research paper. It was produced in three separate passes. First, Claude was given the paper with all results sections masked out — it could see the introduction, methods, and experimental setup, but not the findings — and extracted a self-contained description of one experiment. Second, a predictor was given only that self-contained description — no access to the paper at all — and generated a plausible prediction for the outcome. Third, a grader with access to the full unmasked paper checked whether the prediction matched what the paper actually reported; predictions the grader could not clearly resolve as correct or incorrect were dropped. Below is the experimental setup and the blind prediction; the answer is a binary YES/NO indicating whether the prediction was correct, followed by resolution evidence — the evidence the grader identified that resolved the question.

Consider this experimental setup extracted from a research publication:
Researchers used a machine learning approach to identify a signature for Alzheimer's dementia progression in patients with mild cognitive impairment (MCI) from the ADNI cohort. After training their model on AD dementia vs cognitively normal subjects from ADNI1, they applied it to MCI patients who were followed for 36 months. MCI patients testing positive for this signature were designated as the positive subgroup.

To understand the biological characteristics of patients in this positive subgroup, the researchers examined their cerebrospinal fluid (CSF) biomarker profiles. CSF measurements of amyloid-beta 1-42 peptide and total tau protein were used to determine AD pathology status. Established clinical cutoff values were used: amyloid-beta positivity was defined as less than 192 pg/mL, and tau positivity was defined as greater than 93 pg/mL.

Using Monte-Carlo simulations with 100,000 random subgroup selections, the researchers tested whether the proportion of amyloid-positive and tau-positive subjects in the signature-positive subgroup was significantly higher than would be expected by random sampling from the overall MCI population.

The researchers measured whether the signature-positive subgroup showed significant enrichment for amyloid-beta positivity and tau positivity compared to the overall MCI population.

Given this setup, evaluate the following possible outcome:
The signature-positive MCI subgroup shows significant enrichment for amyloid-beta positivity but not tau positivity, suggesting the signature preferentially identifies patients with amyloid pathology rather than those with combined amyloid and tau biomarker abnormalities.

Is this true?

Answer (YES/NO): NO